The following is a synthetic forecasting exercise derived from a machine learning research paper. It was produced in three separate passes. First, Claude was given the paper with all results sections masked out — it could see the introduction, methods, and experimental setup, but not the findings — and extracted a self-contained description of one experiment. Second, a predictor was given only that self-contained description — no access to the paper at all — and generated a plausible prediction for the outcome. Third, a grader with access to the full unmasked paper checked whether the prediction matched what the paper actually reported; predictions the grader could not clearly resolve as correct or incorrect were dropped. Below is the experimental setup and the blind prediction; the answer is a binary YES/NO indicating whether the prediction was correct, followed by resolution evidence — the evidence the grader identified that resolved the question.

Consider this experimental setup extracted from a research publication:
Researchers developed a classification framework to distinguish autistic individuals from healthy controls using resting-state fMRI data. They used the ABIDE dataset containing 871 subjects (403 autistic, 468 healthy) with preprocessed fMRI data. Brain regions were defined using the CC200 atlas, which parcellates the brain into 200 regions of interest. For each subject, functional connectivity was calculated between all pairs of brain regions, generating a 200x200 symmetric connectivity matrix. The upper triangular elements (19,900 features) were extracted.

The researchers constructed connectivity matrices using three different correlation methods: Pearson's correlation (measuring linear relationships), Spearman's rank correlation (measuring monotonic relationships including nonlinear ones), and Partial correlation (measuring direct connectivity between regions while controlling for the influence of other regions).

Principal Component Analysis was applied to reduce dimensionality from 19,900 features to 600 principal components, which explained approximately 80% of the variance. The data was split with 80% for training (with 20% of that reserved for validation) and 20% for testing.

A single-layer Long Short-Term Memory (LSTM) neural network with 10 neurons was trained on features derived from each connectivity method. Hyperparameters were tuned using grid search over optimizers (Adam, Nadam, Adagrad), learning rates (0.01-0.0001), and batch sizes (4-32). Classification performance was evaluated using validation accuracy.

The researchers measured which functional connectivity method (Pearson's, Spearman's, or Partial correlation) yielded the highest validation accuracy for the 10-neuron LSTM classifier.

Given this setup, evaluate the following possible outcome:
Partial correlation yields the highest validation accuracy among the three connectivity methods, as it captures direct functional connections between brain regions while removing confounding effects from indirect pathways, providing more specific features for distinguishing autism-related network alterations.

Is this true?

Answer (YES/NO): NO